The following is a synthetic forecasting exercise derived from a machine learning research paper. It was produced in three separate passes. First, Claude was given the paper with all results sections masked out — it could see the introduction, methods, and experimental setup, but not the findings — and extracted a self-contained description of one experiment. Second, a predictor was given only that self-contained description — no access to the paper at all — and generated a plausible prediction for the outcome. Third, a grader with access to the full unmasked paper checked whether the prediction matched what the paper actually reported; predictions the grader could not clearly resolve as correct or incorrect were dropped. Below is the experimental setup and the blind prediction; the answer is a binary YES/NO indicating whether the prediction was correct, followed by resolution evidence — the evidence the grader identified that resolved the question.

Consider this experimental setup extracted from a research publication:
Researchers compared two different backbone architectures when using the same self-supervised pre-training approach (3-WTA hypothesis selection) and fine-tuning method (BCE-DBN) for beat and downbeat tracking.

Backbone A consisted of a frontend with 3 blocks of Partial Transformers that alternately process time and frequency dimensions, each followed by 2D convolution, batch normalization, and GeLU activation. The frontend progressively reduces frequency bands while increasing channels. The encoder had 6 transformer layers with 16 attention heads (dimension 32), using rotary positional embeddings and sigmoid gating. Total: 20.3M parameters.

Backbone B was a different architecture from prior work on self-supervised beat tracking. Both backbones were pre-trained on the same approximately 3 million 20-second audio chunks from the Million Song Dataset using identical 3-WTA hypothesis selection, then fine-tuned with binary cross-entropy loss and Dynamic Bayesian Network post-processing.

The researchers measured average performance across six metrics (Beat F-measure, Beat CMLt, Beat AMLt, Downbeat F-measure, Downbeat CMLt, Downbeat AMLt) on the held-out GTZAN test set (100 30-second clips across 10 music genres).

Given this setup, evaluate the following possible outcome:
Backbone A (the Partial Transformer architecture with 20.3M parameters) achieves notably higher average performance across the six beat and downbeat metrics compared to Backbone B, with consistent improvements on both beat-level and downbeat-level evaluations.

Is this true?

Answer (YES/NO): NO